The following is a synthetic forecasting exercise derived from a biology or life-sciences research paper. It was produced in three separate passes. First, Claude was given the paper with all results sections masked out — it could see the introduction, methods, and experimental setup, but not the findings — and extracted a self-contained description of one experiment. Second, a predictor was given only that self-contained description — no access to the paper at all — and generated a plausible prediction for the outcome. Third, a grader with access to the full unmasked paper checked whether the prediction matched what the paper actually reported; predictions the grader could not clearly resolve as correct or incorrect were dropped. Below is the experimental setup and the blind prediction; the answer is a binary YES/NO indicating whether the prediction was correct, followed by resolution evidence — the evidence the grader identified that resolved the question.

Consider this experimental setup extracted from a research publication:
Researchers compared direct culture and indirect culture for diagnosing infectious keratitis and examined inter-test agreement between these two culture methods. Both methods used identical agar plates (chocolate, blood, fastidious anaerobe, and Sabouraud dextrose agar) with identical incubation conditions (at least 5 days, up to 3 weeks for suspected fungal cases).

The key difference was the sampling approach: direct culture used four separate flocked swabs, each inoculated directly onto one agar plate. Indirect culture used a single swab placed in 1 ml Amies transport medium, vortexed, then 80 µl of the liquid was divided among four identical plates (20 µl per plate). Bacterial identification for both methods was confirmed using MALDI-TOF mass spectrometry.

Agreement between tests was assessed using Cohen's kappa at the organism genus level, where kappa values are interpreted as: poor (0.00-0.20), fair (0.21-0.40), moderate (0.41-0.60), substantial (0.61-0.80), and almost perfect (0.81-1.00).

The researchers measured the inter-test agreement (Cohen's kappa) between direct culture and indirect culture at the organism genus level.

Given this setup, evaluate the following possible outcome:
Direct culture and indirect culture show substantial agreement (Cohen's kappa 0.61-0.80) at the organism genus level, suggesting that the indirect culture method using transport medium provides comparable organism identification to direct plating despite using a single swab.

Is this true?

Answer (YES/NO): YES